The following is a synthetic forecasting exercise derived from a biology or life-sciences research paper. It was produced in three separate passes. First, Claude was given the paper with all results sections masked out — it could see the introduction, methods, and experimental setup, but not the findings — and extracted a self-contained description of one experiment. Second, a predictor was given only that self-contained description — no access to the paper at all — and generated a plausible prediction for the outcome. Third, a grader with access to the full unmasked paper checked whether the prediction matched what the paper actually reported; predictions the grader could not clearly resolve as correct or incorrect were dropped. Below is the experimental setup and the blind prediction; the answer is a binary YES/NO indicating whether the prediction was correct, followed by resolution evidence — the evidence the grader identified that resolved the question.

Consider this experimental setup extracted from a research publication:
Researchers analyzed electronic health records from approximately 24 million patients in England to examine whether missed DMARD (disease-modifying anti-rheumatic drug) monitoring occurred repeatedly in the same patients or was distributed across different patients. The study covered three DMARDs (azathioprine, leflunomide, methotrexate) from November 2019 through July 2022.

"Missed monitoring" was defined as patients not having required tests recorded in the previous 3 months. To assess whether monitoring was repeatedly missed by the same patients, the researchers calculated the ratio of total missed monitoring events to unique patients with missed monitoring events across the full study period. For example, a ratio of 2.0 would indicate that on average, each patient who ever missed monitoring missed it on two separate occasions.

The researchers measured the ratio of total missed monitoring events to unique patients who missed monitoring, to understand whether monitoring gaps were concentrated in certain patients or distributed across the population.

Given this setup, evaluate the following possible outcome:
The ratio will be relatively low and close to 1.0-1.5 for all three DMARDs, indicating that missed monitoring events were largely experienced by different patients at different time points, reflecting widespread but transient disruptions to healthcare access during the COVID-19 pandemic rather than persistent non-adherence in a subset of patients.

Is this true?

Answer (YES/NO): NO